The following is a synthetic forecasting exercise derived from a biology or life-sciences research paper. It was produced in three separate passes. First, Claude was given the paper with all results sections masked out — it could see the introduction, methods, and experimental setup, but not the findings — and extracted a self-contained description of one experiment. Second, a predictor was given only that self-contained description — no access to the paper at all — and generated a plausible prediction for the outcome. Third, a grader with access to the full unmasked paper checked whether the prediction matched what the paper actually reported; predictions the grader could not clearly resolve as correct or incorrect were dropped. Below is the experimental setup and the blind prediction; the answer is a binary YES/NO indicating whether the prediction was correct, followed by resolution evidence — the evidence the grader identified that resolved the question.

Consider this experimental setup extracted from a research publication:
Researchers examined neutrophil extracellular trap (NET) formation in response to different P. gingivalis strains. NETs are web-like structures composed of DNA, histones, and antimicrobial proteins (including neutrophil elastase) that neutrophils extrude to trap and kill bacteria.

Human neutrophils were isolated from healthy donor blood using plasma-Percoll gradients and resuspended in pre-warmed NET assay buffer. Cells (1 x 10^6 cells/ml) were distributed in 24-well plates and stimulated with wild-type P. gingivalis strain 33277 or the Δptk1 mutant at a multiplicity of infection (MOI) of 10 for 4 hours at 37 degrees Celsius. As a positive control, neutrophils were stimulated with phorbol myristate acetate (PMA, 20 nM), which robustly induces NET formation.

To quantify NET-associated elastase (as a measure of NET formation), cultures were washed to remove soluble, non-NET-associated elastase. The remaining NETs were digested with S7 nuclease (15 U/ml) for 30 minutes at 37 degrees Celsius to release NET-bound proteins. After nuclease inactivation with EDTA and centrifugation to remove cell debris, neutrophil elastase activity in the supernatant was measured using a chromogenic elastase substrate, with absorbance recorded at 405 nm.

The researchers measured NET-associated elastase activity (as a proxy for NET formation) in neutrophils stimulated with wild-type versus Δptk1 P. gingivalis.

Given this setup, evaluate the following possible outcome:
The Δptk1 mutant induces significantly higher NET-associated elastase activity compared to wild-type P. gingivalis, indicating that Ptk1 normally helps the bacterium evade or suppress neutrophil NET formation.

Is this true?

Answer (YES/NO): NO